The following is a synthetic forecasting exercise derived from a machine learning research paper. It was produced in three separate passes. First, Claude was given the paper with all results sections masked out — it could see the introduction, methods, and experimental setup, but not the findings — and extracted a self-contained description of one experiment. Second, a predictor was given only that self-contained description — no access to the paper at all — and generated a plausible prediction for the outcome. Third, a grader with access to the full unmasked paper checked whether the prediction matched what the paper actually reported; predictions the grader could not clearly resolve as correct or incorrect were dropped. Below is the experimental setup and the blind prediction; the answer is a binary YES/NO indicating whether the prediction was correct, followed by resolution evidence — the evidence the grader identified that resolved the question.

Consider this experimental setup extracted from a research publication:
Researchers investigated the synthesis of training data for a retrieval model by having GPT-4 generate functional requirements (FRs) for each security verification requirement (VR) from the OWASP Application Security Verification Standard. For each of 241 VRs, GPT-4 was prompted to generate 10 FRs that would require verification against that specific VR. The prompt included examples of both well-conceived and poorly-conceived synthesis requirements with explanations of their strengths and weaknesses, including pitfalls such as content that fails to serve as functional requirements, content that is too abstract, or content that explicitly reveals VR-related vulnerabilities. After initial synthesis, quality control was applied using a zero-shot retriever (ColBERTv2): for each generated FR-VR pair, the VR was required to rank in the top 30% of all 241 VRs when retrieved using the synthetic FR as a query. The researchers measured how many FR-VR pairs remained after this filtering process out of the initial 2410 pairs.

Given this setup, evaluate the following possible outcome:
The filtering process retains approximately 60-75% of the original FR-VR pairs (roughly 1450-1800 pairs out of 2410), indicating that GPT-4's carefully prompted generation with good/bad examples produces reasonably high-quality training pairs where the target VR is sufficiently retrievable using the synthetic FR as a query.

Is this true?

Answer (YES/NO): YES